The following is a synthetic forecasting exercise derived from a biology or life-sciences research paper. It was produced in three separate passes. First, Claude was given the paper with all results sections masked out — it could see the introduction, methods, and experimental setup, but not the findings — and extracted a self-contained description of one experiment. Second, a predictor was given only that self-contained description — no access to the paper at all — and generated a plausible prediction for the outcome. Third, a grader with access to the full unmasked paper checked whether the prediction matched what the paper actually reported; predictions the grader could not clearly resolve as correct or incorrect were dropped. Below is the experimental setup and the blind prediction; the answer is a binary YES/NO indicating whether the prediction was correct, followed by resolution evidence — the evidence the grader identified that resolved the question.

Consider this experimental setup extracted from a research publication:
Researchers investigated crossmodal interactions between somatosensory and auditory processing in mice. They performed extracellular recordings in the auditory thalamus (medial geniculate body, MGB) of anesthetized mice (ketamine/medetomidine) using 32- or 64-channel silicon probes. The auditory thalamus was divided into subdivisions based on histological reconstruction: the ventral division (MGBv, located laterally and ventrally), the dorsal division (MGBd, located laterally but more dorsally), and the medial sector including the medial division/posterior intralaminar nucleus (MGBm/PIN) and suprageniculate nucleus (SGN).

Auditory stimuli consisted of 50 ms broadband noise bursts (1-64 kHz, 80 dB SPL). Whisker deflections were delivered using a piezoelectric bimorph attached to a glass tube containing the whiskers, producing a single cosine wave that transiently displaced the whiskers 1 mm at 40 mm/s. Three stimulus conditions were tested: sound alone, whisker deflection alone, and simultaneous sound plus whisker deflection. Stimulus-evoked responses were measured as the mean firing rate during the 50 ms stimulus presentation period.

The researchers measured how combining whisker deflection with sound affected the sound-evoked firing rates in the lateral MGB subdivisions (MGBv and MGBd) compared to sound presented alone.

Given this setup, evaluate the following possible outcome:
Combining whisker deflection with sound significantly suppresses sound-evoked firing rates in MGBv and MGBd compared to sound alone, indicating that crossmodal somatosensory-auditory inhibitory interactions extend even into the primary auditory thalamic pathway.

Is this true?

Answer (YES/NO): YES